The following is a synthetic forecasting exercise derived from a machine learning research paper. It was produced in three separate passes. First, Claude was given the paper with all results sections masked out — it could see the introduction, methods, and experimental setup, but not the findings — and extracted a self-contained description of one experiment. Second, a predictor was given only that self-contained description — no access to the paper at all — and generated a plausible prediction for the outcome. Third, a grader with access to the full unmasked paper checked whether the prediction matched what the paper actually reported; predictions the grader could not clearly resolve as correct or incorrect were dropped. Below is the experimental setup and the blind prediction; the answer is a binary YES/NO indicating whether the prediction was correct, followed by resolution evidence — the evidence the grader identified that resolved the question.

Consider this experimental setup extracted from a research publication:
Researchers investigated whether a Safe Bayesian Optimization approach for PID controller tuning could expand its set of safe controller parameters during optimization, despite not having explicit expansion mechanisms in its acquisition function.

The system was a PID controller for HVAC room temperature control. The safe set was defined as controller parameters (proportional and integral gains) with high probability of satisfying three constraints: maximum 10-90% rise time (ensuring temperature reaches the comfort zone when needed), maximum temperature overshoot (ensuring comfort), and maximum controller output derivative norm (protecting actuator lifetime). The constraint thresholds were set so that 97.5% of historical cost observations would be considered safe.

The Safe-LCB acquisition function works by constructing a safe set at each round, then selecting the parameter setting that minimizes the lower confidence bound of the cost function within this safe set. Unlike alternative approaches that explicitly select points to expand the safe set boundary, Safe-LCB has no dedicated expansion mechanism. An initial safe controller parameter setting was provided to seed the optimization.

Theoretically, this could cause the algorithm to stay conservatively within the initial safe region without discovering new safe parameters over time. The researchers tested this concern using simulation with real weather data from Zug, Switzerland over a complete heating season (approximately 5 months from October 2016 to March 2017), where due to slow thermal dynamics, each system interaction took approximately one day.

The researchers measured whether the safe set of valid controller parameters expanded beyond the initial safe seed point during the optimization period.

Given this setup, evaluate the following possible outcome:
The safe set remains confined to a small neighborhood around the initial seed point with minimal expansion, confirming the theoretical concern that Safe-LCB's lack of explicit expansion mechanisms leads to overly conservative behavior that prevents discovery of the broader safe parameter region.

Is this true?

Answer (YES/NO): NO